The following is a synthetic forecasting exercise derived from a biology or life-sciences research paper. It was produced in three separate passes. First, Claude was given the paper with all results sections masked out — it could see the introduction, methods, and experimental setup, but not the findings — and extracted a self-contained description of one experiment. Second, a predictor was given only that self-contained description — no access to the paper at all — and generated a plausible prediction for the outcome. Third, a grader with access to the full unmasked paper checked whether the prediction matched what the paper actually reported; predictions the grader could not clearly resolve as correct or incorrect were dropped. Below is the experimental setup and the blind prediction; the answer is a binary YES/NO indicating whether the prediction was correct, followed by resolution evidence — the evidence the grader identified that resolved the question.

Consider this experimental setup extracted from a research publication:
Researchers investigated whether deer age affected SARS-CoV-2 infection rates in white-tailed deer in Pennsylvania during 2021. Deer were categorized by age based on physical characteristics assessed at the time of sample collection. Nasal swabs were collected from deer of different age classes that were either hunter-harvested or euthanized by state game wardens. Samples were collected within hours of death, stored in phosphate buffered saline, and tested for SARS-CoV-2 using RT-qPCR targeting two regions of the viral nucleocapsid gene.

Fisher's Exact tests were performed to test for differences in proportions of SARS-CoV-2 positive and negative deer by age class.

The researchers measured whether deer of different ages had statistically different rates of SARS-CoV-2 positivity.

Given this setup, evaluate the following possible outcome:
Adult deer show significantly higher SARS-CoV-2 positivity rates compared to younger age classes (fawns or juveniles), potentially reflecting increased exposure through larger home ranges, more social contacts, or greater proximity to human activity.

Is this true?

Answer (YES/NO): NO